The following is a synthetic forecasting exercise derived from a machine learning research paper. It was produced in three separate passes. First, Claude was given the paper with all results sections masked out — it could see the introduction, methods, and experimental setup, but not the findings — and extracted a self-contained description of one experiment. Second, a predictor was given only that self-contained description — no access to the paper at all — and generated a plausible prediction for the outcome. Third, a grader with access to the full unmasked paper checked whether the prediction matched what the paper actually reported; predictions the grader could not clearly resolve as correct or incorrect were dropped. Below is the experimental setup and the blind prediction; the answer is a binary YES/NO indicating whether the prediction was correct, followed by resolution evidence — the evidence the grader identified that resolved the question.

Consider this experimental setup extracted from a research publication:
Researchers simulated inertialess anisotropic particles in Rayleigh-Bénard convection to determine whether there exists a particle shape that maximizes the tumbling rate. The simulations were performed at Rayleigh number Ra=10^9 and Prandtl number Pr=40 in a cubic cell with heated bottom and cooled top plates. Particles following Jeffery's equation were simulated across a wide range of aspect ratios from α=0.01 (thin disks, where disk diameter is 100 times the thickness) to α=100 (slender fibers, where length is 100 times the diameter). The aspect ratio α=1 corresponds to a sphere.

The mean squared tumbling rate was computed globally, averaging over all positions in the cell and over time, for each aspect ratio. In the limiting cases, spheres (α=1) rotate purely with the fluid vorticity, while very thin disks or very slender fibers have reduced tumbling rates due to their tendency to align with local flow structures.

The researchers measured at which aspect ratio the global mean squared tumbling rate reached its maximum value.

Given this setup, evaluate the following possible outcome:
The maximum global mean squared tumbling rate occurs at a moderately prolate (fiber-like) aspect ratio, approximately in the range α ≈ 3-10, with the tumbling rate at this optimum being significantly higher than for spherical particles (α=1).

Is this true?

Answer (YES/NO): NO